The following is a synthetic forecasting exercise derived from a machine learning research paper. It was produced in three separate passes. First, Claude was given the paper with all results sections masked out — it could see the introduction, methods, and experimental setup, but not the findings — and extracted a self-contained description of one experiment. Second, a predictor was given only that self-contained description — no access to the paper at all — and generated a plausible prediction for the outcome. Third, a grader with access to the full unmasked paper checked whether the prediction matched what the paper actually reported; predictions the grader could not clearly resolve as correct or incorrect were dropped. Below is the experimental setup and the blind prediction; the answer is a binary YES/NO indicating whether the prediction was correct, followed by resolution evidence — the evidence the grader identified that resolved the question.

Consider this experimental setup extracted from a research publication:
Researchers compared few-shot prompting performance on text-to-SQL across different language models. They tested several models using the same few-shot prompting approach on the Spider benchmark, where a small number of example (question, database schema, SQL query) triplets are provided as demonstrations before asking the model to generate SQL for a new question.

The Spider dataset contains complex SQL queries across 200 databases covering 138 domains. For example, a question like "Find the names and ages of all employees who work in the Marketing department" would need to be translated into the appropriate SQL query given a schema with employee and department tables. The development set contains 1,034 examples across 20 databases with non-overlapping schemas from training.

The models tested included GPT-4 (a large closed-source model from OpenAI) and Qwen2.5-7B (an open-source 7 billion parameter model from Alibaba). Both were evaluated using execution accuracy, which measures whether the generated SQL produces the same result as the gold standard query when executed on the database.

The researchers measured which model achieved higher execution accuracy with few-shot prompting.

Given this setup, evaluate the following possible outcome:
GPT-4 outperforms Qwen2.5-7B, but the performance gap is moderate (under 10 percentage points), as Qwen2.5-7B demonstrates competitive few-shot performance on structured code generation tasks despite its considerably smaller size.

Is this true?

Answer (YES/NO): NO